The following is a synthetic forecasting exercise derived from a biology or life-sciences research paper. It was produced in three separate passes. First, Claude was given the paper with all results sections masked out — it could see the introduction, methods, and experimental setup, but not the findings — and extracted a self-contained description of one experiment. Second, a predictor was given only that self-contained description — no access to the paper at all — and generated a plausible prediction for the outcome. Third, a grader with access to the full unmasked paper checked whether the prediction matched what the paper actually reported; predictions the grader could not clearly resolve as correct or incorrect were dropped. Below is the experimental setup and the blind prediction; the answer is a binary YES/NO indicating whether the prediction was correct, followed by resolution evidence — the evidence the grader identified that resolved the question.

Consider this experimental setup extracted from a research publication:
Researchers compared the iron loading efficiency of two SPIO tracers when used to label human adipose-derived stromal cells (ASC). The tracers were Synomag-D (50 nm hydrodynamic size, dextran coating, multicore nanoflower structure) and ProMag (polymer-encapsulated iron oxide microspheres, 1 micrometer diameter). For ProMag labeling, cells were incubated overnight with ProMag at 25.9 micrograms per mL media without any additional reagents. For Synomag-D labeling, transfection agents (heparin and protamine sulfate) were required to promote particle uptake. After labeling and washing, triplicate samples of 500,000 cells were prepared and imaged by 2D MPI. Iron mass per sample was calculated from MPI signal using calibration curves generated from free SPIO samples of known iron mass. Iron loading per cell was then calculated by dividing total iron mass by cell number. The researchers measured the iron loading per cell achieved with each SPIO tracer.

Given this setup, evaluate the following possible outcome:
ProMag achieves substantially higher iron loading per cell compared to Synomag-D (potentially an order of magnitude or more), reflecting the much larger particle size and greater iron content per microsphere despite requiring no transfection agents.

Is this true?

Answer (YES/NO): NO